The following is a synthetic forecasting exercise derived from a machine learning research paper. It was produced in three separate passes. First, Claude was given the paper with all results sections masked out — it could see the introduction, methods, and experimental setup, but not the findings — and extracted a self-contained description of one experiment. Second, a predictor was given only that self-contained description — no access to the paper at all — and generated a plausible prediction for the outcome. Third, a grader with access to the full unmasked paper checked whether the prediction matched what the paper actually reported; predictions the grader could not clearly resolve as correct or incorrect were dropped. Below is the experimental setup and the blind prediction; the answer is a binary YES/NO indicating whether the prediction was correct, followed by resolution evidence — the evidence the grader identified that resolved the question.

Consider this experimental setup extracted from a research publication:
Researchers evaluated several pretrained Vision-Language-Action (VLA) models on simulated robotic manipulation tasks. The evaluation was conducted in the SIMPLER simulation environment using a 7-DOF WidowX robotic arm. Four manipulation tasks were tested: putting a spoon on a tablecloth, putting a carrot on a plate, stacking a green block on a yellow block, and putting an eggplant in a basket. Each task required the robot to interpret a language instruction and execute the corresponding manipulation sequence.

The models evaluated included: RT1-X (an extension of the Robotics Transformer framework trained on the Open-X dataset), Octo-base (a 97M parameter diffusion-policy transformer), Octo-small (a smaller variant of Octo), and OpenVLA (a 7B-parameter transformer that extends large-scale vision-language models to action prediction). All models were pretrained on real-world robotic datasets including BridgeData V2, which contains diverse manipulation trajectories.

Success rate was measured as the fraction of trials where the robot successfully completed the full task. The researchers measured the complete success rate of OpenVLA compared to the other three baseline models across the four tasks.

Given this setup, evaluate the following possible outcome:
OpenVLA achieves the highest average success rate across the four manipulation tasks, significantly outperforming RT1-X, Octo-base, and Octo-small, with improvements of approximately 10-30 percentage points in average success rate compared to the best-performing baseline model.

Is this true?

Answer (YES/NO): NO